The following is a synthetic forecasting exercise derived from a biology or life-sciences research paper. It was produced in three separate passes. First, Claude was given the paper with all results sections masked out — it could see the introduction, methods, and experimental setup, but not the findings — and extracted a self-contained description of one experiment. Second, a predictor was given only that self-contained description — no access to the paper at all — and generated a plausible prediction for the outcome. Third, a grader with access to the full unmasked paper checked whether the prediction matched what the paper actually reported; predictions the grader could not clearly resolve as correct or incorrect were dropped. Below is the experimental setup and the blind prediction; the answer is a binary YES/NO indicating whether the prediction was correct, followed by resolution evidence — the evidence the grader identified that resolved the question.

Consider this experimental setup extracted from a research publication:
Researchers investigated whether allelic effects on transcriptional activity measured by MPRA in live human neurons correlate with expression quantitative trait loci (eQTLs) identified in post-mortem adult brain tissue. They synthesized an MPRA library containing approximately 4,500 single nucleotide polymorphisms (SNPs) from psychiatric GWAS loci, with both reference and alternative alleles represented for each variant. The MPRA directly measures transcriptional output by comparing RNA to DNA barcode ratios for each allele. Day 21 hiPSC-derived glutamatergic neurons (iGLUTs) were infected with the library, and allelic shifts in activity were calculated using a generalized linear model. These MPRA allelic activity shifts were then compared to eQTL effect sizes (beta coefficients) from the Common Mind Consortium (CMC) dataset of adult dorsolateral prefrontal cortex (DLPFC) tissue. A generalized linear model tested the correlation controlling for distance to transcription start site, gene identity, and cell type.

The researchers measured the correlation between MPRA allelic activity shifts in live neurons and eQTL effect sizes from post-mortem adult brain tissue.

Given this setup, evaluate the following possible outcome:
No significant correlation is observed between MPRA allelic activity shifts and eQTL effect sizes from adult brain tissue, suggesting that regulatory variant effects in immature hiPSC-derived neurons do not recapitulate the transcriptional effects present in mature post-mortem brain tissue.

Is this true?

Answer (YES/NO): NO